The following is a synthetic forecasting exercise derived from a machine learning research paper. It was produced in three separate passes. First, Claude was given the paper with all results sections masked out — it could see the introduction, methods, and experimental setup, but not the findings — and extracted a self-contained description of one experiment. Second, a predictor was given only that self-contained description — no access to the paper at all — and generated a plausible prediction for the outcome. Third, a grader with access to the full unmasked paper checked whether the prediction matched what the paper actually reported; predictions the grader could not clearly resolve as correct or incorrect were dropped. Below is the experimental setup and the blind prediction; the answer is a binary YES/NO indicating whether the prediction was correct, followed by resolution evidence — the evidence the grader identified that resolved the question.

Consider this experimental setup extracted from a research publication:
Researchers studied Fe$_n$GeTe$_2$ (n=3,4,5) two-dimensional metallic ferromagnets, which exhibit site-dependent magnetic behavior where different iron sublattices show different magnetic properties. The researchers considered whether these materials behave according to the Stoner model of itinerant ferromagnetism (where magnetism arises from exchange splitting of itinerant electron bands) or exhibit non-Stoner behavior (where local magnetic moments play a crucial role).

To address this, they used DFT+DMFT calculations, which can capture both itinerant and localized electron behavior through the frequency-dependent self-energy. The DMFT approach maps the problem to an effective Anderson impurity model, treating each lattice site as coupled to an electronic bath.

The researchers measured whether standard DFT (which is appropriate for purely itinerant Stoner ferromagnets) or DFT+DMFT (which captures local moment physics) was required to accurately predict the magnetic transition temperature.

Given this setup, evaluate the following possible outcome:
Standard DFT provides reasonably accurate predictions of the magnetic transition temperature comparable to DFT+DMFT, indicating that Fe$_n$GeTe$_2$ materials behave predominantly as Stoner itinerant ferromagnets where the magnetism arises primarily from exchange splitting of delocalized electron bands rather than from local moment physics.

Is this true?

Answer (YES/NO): NO